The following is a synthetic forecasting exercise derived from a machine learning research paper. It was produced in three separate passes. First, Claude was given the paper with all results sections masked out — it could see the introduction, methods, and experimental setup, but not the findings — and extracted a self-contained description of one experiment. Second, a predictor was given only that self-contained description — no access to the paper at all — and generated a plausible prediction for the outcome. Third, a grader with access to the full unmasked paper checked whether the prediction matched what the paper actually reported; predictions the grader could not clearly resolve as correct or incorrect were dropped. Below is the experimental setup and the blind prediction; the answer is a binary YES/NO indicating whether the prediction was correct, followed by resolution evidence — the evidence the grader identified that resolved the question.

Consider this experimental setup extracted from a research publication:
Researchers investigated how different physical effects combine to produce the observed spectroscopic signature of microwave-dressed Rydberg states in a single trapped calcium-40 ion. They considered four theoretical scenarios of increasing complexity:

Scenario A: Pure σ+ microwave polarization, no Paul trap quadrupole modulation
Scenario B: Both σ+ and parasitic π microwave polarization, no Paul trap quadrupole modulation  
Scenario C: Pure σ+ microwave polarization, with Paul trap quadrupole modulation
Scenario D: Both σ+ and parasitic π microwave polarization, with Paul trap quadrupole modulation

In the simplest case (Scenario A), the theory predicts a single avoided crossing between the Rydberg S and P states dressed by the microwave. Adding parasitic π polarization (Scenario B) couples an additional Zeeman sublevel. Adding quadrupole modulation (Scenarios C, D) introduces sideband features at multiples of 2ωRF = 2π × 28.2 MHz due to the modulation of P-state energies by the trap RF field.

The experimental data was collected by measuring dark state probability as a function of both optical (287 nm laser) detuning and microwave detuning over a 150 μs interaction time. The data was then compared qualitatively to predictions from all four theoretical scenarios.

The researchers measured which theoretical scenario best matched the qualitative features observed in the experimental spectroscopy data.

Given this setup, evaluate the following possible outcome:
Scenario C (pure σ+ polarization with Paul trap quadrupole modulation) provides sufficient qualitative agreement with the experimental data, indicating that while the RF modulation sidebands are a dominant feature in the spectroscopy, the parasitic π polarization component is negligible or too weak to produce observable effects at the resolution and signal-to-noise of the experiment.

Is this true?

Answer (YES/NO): NO